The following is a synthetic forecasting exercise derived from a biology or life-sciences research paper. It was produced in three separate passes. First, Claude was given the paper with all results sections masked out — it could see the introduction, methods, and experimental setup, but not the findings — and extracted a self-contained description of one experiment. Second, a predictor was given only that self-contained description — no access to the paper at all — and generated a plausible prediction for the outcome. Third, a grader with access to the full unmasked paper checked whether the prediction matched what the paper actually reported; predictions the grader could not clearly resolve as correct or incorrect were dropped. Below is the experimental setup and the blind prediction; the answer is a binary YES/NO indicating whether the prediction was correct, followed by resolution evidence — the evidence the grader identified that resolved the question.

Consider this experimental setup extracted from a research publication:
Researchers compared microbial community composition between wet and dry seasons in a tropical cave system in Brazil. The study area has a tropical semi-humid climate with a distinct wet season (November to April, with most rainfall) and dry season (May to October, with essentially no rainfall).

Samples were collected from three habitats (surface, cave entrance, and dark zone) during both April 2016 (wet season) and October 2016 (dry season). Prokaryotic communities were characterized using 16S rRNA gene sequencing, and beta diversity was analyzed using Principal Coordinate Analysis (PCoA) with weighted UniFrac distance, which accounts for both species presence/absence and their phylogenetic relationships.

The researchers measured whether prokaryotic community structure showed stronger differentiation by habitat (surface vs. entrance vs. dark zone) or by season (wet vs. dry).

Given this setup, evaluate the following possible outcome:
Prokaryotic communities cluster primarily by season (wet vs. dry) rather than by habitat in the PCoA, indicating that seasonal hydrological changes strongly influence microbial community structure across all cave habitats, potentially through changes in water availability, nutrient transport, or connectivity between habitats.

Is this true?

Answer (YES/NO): NO